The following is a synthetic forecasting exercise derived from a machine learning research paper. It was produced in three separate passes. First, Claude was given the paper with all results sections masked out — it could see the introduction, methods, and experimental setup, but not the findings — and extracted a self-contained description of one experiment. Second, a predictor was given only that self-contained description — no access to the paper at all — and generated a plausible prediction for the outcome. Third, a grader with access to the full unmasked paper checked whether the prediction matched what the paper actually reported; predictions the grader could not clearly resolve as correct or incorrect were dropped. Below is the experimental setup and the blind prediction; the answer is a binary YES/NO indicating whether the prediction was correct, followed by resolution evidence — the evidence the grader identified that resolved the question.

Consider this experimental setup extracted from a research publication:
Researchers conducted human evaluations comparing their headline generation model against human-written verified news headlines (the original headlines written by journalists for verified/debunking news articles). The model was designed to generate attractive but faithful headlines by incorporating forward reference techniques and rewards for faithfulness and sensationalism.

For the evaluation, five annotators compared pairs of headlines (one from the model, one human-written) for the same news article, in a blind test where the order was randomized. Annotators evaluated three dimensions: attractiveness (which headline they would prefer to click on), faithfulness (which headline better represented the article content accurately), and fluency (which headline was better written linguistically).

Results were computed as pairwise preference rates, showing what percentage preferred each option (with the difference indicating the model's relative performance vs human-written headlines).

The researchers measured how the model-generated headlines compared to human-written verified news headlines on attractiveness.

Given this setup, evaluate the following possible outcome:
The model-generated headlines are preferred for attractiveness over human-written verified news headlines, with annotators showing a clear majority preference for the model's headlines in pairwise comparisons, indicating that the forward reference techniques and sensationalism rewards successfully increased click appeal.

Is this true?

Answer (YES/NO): YES